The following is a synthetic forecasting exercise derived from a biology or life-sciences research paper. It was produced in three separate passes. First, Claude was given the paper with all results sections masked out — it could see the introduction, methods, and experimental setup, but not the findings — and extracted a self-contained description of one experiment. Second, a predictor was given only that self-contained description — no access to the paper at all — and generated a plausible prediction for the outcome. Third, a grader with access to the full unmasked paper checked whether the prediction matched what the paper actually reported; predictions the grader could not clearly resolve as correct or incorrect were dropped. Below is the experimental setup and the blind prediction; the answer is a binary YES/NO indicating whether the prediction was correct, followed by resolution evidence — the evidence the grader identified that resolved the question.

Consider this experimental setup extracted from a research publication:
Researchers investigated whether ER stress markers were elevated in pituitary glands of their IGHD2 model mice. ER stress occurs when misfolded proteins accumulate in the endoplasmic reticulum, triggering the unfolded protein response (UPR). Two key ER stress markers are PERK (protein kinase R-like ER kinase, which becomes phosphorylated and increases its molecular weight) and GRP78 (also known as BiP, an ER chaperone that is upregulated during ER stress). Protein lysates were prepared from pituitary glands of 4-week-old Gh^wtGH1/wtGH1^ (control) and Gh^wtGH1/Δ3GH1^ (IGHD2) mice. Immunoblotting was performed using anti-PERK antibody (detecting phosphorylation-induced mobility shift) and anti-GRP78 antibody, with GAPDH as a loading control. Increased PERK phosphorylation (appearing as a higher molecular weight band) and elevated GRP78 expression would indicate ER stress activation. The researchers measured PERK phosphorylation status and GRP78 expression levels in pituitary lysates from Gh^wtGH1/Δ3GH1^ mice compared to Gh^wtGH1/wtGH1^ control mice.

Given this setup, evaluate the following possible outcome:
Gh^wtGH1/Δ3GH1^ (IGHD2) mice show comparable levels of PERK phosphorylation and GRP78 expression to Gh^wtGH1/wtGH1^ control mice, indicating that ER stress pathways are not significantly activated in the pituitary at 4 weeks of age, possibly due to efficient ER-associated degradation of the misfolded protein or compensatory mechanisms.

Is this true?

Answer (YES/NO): NO